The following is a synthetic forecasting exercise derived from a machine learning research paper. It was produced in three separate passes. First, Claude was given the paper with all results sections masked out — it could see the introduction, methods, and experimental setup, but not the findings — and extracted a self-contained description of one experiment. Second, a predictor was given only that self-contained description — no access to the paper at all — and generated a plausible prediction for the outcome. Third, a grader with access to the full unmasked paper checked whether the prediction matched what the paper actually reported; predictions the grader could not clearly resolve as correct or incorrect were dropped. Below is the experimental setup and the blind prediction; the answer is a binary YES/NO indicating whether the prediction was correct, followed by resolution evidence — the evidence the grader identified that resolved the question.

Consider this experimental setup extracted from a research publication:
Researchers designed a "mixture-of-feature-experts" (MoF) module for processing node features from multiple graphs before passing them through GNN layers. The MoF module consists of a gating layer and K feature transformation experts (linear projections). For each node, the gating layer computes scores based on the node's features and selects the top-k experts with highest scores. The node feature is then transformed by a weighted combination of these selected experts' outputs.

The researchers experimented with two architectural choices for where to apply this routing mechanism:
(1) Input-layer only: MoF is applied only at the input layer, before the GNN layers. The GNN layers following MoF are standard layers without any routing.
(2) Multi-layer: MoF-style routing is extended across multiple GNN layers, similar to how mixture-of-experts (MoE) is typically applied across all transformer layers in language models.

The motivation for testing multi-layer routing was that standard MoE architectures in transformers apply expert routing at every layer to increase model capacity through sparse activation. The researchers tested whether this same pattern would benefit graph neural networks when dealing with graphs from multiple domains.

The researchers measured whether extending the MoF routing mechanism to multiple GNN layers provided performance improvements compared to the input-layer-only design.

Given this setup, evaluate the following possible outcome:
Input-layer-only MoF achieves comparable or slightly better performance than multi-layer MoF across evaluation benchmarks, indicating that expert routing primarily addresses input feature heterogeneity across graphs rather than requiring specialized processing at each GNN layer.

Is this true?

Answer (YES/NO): YES